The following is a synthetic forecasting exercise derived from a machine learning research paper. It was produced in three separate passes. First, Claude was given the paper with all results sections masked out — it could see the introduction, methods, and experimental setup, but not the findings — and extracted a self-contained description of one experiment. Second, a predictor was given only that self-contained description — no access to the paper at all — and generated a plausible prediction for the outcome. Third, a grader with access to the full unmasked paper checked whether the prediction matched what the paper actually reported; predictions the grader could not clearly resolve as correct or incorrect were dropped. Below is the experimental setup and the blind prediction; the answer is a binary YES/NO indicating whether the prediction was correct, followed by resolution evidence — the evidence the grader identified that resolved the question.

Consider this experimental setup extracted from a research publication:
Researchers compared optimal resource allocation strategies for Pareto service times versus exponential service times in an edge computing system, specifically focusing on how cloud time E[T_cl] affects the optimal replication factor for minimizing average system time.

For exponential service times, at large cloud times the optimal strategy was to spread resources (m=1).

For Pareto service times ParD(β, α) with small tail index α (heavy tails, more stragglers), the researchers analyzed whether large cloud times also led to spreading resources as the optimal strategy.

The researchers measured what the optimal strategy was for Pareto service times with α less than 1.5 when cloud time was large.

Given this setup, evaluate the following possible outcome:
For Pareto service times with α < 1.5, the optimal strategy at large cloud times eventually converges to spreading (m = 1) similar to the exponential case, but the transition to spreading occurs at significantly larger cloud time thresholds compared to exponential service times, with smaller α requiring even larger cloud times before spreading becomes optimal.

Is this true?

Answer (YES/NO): NO